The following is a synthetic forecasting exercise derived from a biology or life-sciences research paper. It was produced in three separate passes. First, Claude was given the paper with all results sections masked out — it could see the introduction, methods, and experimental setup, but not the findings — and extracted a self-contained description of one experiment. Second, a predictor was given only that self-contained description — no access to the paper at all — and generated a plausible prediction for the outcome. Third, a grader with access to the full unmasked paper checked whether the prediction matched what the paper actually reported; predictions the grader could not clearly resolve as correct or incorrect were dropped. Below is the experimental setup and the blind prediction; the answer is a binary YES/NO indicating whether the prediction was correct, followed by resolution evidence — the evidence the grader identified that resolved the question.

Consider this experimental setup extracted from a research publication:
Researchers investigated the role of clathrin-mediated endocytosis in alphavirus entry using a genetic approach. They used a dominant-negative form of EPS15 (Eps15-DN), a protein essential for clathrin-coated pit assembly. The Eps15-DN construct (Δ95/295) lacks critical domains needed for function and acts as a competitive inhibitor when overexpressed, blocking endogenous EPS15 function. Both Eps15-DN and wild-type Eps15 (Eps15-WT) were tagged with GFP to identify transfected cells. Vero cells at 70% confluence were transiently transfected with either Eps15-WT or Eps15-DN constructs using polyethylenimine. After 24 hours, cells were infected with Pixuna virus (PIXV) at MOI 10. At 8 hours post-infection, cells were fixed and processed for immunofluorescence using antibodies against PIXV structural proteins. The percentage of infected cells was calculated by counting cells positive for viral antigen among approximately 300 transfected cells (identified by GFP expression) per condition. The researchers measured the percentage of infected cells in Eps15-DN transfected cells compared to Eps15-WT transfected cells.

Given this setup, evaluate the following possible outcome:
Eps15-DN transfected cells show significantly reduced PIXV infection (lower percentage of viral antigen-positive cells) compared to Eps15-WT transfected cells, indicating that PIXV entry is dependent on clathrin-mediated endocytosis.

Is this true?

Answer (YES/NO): YES